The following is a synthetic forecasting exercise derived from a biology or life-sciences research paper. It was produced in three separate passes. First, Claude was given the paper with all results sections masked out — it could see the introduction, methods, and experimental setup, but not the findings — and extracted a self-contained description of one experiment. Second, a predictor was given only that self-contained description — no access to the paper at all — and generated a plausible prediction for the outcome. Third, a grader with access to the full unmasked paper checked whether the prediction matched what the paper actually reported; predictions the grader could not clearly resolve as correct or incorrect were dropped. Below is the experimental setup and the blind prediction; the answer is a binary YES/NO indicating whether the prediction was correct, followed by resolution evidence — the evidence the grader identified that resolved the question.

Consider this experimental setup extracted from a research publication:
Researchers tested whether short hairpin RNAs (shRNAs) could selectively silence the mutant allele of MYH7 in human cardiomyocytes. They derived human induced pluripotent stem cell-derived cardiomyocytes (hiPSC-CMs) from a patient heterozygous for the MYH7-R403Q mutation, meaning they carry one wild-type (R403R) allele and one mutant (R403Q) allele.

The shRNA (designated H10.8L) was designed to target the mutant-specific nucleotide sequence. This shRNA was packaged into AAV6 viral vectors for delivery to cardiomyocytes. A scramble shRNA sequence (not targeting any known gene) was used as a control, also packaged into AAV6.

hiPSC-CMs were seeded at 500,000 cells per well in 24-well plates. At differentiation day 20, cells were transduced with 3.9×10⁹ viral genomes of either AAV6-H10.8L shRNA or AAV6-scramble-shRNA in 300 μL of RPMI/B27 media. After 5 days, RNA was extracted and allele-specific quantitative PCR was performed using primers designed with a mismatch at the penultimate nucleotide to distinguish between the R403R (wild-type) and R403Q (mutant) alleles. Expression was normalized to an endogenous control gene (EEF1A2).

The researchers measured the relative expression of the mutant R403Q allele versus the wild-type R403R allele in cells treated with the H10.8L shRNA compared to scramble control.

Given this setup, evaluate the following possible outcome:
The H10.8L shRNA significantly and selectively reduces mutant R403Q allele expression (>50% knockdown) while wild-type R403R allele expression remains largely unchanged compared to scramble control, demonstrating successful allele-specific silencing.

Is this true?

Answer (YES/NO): NO